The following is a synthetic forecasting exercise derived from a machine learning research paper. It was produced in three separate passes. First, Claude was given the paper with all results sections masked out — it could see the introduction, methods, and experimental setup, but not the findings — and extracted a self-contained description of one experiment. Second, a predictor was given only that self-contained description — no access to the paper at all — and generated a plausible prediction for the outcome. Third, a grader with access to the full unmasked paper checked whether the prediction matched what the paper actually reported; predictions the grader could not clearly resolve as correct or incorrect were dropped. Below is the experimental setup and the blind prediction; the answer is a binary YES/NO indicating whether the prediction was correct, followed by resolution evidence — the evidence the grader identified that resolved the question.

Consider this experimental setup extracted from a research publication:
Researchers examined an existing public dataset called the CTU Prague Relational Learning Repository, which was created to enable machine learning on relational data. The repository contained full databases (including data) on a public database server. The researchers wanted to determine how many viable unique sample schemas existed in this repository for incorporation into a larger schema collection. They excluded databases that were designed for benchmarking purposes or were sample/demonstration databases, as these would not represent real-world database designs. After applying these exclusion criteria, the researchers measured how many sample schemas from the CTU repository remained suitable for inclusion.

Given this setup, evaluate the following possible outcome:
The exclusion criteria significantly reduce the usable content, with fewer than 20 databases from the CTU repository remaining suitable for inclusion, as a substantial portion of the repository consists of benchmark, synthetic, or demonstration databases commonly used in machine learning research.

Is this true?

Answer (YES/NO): NO